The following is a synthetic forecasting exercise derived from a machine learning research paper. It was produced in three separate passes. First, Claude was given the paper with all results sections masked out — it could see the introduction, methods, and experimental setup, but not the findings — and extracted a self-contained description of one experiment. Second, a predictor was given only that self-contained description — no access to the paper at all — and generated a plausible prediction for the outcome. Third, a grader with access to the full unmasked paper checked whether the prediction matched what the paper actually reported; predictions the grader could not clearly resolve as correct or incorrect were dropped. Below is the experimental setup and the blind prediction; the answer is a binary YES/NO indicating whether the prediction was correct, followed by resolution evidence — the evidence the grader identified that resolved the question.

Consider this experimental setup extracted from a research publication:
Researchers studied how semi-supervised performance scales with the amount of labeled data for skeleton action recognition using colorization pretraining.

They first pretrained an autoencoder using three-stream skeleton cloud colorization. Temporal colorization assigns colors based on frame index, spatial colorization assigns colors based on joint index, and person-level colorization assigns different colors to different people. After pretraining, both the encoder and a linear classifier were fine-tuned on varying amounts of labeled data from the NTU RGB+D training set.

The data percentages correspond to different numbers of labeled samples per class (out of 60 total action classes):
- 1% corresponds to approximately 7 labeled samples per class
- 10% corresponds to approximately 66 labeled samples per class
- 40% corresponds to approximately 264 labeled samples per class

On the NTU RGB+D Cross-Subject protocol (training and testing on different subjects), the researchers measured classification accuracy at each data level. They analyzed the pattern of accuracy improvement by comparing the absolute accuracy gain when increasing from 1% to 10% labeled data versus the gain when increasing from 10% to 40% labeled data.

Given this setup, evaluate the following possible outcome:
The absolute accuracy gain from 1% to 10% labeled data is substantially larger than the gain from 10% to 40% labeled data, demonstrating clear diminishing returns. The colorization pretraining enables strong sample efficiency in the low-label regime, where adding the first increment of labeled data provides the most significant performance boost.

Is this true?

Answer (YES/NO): YES